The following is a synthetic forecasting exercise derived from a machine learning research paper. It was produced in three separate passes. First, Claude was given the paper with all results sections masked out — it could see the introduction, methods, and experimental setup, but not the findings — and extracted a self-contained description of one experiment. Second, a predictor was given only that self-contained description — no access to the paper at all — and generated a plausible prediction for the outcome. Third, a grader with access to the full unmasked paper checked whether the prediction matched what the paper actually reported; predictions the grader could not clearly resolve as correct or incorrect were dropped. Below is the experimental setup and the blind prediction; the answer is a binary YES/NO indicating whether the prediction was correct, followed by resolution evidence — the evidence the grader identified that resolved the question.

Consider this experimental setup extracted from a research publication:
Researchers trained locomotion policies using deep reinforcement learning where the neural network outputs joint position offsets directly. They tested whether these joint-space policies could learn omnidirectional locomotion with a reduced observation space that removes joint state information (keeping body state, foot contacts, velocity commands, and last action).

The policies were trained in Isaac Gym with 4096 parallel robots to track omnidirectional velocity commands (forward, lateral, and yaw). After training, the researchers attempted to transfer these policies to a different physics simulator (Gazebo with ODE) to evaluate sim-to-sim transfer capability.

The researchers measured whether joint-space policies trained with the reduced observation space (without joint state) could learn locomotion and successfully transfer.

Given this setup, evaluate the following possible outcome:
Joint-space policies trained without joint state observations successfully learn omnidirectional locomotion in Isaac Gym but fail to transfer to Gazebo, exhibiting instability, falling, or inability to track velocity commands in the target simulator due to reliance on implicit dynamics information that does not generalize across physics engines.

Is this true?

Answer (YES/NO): YES